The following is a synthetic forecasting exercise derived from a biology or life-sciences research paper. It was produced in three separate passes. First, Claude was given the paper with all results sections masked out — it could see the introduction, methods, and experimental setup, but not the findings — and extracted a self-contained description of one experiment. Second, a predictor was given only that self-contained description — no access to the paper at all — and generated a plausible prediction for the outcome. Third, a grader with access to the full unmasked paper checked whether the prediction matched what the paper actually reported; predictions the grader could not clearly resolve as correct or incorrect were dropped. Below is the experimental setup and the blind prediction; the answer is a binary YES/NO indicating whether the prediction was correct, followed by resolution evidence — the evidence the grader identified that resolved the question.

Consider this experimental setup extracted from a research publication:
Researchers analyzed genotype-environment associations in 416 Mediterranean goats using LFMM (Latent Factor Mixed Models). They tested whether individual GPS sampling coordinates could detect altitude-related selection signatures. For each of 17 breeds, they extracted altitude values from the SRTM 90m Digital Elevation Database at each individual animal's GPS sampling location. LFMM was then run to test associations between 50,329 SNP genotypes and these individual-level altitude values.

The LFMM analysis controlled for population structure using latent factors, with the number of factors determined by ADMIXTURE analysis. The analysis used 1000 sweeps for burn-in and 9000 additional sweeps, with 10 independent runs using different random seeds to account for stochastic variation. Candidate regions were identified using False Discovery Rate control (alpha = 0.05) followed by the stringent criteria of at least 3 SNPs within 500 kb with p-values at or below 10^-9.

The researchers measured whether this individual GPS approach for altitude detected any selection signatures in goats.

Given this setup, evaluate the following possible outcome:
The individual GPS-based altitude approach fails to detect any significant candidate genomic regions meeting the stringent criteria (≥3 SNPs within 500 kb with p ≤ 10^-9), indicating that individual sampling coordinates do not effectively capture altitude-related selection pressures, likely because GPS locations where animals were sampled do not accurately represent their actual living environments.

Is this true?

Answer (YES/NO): YES